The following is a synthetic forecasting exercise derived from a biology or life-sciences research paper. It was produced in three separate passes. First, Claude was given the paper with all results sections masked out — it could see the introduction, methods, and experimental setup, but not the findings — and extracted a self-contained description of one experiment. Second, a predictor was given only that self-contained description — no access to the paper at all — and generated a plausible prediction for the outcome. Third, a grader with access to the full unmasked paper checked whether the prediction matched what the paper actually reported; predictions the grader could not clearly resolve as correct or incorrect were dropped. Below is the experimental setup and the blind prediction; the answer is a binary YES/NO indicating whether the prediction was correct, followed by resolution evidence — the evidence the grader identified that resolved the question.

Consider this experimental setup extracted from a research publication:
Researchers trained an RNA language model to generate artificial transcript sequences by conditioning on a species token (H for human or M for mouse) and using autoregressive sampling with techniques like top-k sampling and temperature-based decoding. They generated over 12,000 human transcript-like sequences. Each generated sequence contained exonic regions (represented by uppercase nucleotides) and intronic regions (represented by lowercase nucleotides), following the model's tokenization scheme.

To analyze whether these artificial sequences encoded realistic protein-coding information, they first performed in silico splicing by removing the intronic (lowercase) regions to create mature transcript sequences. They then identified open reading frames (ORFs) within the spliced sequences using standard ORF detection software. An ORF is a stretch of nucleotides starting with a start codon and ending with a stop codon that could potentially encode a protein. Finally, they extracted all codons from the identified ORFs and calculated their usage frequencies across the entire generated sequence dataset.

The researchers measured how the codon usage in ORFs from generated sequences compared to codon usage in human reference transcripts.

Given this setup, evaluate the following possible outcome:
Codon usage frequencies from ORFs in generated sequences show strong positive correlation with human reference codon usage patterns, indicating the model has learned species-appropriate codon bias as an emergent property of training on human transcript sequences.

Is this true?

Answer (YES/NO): NO